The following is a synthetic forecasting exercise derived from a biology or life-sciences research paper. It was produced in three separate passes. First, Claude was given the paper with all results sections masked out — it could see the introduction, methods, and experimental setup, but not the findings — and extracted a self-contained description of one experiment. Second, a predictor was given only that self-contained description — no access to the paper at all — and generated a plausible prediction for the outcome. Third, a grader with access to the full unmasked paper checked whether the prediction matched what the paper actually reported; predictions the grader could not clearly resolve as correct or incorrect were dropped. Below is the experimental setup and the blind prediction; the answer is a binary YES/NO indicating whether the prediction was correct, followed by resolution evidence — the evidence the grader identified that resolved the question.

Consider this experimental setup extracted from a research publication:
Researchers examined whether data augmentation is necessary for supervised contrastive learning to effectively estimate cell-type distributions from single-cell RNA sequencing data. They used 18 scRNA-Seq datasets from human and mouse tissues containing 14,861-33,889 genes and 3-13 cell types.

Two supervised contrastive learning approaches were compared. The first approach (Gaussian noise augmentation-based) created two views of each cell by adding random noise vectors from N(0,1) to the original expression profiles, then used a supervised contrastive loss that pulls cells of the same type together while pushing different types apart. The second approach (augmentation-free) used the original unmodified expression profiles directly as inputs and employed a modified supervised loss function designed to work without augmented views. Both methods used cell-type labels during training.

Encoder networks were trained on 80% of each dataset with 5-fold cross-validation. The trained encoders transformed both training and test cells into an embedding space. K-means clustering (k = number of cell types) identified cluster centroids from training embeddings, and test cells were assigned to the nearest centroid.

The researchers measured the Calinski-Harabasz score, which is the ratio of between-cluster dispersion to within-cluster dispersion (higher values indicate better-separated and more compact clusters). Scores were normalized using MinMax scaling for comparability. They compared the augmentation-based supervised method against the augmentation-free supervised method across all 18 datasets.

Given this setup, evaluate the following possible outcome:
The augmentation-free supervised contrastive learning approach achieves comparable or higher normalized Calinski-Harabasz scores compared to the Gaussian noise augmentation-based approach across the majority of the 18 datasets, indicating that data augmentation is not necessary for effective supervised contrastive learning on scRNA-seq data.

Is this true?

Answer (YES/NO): NO